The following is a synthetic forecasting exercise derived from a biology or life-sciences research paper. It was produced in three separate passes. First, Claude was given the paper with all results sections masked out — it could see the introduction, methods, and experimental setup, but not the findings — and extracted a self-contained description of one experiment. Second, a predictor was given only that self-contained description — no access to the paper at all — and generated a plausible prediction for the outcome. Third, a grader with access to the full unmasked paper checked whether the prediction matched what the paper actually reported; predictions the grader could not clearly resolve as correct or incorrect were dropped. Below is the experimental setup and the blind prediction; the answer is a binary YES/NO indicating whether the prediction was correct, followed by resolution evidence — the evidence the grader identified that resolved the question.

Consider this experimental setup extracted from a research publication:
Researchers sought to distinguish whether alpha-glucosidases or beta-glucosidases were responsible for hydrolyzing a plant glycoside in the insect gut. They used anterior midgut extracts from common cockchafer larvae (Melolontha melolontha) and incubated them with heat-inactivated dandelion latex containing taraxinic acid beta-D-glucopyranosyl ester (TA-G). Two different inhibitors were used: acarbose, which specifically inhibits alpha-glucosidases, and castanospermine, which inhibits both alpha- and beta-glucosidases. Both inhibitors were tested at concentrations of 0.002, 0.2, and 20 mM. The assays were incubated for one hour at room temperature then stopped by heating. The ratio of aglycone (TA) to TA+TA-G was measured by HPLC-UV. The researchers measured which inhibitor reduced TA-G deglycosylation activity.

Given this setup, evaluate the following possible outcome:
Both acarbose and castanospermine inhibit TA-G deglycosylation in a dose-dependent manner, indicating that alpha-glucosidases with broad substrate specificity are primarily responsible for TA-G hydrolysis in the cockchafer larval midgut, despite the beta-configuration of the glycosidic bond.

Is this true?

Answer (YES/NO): NO